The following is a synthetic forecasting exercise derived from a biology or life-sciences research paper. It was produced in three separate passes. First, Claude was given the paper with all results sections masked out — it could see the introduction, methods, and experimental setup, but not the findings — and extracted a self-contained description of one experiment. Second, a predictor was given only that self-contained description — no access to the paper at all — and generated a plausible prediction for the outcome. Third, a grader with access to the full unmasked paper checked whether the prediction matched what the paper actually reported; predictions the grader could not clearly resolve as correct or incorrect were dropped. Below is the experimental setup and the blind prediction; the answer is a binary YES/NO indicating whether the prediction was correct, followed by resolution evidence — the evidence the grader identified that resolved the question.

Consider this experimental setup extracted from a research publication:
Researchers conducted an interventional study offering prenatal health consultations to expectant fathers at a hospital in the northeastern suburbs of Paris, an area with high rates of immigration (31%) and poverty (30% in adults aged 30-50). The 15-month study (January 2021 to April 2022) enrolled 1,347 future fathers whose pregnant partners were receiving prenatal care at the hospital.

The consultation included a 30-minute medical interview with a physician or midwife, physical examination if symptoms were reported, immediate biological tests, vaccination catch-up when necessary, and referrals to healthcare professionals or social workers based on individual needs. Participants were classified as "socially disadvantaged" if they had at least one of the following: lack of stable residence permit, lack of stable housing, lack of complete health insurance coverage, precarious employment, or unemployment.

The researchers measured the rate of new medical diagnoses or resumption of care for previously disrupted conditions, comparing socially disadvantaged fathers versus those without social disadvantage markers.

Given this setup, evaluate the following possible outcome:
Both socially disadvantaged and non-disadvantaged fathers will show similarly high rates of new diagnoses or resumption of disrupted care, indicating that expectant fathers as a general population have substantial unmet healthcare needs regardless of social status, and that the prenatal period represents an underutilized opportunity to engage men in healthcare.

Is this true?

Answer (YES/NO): NO